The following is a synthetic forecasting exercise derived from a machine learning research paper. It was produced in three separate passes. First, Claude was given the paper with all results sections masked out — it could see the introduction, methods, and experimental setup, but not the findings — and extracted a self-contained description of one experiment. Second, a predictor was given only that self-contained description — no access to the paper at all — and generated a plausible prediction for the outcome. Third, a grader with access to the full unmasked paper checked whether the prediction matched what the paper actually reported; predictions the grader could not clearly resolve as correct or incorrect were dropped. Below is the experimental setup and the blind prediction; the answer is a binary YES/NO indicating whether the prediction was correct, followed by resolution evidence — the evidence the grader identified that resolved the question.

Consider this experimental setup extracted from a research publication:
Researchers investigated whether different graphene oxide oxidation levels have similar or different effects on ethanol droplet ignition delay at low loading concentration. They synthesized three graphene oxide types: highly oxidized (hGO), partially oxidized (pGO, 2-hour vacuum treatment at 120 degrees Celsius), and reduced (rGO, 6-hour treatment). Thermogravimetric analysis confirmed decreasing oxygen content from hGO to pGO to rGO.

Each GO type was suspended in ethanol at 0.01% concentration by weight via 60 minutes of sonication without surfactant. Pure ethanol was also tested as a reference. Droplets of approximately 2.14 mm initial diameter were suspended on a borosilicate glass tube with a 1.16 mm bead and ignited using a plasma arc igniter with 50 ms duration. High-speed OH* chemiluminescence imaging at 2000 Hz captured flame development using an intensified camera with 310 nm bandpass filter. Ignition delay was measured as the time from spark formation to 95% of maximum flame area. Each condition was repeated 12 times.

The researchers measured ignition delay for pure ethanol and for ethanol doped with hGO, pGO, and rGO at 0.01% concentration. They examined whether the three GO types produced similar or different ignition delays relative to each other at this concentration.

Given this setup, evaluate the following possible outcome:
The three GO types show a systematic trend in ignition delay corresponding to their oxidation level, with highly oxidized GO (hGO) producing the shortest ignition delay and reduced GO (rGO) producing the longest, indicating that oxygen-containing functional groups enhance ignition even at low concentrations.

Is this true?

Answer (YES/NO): NO